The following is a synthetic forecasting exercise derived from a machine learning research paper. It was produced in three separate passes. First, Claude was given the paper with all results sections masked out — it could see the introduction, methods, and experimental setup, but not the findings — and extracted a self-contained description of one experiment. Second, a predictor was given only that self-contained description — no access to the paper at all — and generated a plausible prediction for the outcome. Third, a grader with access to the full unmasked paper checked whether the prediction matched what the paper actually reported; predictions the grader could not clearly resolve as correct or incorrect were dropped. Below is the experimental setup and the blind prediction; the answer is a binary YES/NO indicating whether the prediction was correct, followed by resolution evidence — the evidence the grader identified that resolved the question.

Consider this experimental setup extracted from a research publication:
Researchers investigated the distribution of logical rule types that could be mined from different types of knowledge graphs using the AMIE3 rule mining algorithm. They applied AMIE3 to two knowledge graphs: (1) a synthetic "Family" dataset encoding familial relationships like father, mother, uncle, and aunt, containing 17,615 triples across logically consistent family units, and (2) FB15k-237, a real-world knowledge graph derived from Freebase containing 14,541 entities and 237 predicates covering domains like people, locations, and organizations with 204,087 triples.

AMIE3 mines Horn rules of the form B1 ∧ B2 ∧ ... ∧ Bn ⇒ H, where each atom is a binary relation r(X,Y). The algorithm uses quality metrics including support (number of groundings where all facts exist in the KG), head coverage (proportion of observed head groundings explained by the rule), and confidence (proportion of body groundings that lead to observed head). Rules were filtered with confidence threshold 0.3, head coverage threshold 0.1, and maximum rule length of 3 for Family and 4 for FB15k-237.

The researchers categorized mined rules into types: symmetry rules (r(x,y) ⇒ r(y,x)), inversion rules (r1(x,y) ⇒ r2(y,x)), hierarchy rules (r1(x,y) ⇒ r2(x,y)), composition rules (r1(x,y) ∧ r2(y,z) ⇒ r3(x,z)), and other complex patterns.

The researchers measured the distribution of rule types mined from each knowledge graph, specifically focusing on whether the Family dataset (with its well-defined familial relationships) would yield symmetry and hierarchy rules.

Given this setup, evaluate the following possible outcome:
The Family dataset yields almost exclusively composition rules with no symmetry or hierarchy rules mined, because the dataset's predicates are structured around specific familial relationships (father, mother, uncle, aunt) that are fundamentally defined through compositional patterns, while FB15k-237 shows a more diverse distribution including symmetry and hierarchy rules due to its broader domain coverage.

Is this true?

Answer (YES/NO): NO